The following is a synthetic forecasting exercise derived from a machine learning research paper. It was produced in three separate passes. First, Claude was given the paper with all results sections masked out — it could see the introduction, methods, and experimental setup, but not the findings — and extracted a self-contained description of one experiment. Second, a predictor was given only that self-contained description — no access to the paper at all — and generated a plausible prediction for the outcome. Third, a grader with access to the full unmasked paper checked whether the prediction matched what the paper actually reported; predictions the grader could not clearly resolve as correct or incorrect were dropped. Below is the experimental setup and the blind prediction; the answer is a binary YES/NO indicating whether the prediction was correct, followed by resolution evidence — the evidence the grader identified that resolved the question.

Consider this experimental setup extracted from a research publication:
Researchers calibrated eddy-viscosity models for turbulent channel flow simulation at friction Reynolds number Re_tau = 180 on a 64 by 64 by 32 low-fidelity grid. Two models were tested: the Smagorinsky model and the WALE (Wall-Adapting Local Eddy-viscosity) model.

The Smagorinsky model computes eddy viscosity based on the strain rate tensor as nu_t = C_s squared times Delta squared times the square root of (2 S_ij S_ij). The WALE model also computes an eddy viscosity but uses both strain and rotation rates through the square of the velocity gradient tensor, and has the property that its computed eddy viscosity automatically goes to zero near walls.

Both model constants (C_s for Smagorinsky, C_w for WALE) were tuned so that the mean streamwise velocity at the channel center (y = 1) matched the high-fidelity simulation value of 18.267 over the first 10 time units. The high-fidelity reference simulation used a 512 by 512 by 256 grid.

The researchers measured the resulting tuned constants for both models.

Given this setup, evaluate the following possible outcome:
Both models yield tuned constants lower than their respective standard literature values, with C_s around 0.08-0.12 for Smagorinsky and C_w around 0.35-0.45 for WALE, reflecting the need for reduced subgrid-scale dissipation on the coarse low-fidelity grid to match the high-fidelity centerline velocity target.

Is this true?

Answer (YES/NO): NO